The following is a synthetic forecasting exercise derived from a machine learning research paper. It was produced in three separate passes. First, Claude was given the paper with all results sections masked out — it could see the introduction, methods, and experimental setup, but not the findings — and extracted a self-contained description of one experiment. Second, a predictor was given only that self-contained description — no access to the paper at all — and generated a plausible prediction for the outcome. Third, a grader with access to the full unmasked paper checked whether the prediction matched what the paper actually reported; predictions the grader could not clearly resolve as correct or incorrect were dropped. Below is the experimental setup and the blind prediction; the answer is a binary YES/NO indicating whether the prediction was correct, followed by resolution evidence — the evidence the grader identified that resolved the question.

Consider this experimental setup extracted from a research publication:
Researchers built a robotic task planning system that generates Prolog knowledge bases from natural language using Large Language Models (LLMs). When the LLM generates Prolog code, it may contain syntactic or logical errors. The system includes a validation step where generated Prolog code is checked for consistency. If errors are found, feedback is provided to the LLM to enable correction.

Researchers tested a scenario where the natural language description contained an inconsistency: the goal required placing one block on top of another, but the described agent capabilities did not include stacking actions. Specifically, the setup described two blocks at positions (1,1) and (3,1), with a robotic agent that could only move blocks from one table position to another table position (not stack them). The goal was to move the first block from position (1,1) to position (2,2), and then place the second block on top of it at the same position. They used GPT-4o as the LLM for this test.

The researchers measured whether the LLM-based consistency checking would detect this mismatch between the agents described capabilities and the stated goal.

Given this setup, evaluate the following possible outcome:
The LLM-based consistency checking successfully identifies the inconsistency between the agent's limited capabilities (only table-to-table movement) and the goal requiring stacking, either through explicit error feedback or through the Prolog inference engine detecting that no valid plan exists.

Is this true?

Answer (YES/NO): YES